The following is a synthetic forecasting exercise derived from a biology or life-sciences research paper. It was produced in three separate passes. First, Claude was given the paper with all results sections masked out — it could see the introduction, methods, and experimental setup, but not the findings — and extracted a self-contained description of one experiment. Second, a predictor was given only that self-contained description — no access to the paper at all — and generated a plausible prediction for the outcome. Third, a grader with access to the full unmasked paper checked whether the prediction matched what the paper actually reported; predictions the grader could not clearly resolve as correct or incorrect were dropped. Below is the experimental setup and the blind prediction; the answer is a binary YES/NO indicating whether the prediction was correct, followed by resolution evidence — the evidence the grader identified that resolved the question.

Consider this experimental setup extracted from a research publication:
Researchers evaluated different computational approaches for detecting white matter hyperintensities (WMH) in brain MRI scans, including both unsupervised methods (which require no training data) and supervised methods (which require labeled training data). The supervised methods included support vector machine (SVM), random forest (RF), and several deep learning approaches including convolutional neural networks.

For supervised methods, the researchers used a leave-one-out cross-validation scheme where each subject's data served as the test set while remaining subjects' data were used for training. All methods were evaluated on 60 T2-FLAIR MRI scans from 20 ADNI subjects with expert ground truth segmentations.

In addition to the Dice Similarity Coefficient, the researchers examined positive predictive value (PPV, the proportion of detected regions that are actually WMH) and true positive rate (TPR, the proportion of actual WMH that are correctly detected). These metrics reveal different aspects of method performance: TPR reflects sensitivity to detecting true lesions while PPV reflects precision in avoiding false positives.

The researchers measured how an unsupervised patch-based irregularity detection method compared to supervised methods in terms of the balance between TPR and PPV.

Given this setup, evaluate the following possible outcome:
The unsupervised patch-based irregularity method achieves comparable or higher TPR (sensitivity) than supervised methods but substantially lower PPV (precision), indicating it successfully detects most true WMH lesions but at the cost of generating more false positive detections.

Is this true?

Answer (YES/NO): NO